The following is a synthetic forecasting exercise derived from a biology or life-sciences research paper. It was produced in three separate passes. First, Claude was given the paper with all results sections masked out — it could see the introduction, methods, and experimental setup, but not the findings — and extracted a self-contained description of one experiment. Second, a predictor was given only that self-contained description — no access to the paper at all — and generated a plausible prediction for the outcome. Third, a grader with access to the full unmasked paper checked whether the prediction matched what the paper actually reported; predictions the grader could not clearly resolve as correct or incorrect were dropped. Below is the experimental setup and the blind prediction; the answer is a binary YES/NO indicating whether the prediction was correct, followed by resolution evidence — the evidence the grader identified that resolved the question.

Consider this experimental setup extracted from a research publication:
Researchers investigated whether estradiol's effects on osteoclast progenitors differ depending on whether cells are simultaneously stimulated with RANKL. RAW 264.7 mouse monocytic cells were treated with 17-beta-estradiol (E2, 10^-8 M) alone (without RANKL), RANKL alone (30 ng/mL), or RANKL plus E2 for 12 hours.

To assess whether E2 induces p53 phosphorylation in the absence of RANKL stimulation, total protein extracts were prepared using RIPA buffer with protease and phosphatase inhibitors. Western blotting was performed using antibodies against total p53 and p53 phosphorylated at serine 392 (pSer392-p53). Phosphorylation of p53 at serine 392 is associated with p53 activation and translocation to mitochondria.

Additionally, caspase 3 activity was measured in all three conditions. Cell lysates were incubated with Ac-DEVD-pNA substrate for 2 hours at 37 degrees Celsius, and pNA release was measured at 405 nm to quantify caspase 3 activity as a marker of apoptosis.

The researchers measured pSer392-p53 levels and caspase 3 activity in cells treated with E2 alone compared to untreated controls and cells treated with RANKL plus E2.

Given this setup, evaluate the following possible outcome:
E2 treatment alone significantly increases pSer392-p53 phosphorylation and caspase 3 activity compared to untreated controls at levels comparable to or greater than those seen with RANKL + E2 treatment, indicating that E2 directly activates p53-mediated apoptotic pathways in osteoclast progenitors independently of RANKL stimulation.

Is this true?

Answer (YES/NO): NO